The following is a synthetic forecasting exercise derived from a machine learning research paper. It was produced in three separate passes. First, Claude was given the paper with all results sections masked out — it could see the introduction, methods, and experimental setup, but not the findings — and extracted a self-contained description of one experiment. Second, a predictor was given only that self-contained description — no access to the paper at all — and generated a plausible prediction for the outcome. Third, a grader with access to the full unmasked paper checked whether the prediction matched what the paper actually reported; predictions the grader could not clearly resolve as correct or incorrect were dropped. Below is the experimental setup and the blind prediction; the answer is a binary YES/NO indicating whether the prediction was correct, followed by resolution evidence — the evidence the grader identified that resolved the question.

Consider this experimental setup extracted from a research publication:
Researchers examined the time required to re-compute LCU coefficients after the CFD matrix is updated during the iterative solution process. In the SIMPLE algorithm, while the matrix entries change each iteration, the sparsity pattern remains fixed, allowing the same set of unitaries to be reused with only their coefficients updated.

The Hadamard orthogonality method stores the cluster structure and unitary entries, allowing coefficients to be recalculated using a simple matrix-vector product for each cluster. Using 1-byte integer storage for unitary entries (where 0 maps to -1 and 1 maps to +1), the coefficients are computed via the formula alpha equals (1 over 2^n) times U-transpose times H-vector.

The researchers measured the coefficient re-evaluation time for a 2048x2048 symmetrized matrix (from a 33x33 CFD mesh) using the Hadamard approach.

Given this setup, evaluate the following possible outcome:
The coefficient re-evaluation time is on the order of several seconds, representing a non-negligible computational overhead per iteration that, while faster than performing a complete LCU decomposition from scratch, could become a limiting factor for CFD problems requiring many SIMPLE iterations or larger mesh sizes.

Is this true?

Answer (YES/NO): NO